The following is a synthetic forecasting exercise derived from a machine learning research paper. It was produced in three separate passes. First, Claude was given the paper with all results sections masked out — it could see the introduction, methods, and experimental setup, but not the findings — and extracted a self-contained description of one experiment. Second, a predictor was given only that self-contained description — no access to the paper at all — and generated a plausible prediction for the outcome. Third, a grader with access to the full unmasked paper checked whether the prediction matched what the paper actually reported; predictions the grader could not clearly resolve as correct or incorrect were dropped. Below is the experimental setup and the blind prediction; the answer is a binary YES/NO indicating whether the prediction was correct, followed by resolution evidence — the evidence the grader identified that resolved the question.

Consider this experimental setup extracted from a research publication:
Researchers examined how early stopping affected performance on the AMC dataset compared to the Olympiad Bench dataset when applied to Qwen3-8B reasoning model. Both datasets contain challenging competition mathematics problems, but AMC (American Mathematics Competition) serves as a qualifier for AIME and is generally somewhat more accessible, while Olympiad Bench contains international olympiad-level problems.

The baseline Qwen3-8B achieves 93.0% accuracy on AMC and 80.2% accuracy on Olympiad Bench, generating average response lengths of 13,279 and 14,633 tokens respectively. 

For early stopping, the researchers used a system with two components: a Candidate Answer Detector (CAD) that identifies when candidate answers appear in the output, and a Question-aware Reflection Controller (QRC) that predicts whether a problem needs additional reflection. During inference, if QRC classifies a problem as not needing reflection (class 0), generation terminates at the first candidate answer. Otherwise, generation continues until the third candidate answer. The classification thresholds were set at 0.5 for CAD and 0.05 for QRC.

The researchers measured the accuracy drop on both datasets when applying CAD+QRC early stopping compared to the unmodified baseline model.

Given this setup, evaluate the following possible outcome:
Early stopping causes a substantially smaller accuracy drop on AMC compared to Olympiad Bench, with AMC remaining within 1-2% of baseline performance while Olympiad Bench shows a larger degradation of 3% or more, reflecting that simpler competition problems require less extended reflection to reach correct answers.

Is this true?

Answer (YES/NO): NO